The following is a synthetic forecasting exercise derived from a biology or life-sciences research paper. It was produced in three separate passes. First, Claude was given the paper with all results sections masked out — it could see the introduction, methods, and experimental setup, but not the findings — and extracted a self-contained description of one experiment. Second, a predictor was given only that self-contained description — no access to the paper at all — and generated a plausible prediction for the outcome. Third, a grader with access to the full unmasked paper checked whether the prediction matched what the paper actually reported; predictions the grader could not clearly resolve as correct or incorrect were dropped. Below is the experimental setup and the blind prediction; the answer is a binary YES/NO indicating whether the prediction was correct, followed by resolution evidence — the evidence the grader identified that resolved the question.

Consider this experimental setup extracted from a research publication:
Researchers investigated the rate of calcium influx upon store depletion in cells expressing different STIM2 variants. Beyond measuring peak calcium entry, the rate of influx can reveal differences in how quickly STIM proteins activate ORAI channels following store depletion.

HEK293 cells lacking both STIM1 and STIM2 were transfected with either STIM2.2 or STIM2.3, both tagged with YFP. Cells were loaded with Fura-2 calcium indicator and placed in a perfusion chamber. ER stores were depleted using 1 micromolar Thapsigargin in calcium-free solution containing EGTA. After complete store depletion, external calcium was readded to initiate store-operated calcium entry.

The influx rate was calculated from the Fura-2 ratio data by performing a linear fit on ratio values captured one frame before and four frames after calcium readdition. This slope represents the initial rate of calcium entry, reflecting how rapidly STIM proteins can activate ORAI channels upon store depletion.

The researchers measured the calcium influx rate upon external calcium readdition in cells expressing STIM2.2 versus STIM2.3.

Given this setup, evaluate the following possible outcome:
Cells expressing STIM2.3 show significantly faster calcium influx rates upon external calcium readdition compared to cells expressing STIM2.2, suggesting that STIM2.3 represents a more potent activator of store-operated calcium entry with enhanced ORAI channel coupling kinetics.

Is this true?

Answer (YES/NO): YES